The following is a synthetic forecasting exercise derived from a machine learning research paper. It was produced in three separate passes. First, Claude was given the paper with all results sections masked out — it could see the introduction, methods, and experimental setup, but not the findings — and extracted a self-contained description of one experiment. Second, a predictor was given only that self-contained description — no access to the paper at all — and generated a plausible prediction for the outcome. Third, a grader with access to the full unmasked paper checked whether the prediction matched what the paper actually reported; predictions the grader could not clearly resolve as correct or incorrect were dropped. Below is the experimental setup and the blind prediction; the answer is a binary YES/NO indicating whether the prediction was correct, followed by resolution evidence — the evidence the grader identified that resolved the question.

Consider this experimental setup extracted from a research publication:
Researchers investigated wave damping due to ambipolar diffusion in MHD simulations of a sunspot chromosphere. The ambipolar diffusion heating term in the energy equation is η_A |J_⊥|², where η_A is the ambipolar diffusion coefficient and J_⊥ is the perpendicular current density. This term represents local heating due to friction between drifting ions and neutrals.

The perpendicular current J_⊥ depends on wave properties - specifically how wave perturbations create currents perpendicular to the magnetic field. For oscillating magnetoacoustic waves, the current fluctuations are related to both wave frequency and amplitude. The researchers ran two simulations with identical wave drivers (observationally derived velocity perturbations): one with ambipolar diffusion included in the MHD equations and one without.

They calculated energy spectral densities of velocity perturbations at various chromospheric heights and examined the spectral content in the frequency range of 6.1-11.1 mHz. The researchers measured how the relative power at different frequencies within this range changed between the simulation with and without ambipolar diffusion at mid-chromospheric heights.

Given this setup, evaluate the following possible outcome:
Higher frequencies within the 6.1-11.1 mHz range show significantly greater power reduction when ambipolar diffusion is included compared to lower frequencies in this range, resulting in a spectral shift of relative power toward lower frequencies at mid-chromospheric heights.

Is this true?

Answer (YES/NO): YES